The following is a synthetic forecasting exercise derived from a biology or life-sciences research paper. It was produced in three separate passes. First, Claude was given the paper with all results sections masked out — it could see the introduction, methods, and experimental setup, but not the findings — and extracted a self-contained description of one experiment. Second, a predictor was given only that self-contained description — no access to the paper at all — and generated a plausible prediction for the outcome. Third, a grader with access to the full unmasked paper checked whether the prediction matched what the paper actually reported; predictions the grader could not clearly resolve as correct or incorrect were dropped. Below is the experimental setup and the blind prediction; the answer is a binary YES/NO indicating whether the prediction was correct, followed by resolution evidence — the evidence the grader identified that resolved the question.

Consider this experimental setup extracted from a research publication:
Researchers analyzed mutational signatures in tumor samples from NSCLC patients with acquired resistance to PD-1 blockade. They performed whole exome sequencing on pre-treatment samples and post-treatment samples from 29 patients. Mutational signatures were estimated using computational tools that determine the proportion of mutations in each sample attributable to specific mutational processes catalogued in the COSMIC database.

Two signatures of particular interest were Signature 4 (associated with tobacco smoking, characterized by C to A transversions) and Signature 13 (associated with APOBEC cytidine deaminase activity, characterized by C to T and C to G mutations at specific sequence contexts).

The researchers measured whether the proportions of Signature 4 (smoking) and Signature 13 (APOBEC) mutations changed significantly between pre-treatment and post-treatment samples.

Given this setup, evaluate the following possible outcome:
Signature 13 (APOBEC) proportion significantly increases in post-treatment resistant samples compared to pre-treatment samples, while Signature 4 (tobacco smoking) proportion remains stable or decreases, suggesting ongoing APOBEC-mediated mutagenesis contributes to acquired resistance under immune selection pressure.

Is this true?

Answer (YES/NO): NO